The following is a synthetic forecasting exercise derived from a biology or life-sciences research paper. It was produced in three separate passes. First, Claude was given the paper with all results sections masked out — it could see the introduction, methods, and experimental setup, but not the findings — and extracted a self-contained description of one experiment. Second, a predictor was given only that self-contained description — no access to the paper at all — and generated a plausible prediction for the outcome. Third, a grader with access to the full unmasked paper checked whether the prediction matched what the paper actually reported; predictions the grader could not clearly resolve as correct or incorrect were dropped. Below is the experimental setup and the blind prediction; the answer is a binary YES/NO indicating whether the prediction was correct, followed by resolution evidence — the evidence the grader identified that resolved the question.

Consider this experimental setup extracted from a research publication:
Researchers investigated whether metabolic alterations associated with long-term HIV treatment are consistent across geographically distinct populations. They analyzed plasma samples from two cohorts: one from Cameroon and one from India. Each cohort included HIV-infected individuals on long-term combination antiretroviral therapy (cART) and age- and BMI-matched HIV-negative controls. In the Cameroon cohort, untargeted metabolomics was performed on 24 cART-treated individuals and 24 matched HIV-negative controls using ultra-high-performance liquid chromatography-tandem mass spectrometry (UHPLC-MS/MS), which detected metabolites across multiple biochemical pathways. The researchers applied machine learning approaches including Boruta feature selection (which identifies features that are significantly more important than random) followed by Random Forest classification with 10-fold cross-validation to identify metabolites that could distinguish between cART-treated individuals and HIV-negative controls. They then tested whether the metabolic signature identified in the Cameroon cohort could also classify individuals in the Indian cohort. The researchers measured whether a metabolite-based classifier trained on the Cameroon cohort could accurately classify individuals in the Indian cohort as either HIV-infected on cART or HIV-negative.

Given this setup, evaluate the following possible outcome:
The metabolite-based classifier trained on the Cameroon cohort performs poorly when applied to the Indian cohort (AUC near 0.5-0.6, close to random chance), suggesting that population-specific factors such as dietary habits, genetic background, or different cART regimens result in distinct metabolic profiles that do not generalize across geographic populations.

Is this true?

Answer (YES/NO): NO